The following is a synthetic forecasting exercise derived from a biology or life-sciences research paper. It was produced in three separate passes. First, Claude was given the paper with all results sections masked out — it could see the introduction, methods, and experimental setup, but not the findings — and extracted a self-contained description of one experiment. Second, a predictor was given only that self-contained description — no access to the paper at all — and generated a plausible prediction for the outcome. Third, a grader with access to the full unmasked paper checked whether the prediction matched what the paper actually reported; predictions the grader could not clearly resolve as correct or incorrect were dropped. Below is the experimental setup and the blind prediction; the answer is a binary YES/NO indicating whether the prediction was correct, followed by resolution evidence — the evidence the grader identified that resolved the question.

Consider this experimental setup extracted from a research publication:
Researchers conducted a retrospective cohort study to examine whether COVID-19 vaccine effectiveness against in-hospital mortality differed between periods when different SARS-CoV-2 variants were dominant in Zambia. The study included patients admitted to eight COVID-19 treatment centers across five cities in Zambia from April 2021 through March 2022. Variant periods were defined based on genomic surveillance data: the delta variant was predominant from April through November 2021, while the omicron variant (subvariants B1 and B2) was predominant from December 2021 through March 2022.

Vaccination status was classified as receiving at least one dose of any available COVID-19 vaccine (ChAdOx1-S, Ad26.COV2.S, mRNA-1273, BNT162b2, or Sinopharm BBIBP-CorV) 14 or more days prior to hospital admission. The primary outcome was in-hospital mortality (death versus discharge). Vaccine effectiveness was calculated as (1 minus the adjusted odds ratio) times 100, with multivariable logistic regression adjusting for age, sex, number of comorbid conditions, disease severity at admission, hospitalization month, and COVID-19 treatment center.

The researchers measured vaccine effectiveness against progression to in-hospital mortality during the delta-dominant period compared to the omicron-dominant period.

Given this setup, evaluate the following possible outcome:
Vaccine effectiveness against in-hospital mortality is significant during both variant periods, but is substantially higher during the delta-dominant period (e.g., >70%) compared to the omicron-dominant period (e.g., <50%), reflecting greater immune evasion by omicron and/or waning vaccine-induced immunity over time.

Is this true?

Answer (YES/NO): NO